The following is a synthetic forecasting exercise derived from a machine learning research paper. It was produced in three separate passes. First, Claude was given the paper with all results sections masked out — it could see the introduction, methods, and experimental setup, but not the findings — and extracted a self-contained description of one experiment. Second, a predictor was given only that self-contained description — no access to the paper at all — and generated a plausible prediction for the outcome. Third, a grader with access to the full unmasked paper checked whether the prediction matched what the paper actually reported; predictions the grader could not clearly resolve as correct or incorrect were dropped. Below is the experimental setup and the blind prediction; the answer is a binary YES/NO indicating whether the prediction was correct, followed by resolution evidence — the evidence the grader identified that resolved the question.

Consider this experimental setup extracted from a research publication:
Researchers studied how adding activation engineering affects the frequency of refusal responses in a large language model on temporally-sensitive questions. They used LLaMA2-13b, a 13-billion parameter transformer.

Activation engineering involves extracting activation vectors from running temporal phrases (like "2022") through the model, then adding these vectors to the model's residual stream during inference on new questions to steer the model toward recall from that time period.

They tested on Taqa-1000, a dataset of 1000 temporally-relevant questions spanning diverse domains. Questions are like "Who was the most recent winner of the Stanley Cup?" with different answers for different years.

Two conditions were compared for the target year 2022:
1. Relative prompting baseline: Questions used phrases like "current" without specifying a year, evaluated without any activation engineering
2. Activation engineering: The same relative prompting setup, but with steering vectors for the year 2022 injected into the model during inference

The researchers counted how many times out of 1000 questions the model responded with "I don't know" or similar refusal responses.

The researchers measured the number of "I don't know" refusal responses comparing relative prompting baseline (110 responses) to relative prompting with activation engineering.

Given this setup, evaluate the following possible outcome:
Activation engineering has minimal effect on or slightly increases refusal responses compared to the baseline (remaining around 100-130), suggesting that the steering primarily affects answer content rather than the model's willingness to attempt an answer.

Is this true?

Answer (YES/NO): NO